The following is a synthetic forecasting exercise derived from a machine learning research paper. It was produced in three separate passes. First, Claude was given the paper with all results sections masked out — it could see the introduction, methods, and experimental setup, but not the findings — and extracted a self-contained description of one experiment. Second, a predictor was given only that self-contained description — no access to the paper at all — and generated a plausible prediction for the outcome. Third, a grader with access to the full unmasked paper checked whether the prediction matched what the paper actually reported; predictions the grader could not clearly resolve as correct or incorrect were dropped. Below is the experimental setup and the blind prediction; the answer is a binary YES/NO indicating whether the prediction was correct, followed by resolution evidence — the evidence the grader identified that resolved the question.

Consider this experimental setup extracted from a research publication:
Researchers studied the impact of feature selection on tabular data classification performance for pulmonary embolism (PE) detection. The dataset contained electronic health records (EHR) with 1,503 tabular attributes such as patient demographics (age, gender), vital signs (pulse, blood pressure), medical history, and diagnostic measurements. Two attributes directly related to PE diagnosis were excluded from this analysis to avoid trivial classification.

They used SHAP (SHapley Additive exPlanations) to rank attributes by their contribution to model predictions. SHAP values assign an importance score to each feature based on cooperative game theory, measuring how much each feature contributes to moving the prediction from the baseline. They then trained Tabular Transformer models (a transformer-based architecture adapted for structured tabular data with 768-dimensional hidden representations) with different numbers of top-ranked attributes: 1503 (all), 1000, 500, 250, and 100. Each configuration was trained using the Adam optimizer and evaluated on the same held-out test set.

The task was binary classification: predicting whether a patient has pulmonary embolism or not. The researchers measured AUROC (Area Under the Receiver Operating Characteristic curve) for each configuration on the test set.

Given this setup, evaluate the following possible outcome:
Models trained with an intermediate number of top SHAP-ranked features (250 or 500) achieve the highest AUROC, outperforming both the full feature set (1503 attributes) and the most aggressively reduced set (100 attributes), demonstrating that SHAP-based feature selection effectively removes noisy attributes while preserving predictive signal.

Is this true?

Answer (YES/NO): NO